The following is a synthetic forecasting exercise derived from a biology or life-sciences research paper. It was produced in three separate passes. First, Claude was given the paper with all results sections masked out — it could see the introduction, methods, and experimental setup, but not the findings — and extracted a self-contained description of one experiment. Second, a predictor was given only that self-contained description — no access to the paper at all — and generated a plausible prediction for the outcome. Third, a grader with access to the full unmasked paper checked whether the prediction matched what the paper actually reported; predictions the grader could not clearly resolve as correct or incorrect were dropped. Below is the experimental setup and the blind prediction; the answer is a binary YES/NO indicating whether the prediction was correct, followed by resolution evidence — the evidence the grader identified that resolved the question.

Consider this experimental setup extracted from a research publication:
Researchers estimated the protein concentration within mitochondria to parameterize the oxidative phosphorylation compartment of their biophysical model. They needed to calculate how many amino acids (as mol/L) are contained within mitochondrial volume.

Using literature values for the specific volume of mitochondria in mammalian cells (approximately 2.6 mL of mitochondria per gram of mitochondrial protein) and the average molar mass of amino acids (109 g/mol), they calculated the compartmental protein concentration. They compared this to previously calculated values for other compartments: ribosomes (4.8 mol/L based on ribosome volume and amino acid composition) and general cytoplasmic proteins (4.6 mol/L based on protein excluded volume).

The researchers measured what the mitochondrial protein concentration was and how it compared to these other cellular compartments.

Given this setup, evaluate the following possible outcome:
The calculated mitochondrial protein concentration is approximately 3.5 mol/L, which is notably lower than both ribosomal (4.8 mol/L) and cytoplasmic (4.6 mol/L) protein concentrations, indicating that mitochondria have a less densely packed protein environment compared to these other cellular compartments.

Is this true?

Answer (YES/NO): YES